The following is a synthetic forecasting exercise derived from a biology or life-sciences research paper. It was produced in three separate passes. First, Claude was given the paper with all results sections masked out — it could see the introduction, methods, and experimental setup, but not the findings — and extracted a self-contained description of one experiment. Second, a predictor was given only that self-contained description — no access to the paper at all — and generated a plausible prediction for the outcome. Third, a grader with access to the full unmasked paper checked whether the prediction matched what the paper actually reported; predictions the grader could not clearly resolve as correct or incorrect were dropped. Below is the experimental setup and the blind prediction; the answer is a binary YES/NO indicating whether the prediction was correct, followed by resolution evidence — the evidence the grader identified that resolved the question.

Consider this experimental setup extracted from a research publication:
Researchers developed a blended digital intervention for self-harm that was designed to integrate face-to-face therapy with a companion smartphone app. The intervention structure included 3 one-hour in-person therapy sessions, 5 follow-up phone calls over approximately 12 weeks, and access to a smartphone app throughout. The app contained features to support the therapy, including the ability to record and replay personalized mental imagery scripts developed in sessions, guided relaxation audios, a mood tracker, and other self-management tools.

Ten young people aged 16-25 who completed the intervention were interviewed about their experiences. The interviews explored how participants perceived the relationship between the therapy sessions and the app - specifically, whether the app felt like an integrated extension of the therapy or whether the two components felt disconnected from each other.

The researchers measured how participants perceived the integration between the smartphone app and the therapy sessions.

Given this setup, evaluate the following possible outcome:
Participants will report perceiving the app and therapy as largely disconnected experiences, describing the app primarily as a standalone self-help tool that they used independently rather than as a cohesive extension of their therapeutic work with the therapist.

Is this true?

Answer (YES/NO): YES